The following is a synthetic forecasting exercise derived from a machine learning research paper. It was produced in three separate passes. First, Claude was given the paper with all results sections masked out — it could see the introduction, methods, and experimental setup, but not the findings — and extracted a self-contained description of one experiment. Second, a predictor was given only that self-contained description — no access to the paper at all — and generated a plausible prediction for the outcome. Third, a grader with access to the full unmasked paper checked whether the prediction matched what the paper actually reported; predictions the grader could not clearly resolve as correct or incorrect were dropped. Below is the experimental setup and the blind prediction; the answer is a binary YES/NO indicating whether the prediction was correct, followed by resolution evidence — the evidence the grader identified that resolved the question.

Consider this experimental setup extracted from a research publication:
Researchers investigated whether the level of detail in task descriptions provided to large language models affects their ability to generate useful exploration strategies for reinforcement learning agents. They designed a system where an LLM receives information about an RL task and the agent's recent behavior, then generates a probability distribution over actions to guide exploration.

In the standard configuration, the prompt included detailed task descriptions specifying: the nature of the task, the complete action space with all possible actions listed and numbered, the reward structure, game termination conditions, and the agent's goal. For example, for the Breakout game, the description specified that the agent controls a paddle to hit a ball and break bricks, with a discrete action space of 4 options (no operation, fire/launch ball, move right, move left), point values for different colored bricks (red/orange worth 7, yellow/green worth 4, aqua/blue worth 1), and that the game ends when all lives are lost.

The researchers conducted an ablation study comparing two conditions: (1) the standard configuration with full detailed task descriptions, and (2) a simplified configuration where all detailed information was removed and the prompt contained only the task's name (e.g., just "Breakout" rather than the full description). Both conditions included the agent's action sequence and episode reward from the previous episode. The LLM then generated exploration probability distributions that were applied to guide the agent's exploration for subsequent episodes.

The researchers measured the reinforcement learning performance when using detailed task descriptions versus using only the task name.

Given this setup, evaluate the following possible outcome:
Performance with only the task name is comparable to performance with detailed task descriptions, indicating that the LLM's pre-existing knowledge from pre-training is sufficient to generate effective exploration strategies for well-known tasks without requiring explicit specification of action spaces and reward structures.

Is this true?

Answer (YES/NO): NO